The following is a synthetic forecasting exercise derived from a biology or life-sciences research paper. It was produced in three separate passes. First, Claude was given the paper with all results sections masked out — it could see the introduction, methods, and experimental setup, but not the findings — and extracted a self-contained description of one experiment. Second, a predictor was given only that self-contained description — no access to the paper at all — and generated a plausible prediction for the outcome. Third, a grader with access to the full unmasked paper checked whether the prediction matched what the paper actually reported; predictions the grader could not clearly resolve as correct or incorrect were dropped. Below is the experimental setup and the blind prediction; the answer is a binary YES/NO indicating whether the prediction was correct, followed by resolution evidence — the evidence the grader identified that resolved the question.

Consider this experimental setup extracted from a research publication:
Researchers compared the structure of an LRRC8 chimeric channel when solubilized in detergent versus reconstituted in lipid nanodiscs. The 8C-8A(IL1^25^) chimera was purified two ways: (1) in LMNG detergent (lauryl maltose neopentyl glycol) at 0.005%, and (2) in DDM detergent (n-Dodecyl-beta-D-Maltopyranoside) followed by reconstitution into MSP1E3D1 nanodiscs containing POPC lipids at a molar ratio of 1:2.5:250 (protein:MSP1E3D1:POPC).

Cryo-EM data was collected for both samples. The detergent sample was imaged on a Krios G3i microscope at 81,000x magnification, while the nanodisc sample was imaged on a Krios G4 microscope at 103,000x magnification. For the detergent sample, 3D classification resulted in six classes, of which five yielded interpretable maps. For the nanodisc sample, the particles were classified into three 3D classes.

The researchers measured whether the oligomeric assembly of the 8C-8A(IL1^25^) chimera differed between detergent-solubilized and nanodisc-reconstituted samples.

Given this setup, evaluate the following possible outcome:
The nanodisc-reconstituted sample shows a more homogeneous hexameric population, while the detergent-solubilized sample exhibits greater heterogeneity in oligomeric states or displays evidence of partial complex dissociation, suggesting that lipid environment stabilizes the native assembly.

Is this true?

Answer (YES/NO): NO